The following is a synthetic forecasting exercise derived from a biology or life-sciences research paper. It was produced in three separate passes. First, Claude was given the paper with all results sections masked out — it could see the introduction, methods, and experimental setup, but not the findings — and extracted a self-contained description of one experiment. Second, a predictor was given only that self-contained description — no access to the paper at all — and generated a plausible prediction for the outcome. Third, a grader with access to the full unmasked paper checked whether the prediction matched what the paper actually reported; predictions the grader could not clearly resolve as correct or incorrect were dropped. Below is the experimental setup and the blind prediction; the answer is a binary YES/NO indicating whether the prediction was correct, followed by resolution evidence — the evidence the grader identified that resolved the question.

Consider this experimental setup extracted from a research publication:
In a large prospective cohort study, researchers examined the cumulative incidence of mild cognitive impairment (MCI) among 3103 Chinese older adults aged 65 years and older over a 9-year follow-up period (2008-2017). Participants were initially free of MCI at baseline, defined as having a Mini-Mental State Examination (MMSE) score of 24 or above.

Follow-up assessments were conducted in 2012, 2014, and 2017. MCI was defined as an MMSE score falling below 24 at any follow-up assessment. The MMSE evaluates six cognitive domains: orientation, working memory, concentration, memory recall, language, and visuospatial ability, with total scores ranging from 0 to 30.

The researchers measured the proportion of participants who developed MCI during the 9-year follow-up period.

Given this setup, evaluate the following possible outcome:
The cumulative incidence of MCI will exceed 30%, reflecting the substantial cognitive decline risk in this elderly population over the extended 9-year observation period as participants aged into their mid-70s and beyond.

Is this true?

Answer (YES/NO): NO